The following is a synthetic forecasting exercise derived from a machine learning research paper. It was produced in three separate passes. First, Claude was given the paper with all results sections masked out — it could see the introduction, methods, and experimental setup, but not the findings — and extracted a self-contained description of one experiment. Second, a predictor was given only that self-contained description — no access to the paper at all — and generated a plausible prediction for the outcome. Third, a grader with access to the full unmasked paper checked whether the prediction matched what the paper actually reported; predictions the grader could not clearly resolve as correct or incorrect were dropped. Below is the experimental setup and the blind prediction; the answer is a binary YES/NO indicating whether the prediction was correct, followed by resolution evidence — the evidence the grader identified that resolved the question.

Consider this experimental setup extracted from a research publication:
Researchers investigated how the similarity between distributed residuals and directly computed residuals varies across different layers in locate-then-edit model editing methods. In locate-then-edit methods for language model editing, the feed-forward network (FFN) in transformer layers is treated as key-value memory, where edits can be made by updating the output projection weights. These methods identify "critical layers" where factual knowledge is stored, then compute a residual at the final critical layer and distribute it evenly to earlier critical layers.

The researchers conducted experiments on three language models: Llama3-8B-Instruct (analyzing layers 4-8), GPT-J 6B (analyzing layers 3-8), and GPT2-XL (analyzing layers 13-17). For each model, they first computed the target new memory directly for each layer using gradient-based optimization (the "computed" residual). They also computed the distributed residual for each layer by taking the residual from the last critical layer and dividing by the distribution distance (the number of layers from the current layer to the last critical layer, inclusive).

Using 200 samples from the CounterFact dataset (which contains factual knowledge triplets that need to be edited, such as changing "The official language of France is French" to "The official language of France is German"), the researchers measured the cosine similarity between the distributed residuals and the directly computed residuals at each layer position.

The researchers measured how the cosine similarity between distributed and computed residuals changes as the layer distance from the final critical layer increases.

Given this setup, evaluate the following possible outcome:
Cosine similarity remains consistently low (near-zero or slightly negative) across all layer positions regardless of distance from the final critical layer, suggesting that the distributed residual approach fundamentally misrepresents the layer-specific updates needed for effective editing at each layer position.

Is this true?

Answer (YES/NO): NO